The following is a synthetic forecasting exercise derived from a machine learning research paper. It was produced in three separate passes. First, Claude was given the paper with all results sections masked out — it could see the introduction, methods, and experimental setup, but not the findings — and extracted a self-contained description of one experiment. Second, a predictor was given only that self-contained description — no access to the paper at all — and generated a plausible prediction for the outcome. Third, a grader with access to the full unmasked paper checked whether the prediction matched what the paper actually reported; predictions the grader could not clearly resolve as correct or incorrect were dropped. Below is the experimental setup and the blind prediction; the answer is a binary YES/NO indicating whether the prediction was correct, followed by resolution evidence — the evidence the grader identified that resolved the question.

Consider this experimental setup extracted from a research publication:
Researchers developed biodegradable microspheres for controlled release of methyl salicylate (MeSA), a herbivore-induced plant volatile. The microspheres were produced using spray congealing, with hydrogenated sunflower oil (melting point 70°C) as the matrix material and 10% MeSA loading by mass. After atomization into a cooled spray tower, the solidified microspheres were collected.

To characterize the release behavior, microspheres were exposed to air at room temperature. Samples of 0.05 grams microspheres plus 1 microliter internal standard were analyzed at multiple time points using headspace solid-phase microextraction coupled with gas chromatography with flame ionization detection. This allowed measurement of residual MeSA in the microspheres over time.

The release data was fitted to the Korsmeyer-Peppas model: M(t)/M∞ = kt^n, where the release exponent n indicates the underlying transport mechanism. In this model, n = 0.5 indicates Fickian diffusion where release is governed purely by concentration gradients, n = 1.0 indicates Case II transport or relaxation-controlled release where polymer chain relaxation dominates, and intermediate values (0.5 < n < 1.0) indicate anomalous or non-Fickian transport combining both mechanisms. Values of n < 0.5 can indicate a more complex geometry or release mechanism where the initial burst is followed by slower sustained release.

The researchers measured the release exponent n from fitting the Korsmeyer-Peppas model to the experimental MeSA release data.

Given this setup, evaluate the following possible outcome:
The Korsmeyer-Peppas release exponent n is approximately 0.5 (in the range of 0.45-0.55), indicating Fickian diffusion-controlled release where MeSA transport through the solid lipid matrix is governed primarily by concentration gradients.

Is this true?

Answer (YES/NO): NO